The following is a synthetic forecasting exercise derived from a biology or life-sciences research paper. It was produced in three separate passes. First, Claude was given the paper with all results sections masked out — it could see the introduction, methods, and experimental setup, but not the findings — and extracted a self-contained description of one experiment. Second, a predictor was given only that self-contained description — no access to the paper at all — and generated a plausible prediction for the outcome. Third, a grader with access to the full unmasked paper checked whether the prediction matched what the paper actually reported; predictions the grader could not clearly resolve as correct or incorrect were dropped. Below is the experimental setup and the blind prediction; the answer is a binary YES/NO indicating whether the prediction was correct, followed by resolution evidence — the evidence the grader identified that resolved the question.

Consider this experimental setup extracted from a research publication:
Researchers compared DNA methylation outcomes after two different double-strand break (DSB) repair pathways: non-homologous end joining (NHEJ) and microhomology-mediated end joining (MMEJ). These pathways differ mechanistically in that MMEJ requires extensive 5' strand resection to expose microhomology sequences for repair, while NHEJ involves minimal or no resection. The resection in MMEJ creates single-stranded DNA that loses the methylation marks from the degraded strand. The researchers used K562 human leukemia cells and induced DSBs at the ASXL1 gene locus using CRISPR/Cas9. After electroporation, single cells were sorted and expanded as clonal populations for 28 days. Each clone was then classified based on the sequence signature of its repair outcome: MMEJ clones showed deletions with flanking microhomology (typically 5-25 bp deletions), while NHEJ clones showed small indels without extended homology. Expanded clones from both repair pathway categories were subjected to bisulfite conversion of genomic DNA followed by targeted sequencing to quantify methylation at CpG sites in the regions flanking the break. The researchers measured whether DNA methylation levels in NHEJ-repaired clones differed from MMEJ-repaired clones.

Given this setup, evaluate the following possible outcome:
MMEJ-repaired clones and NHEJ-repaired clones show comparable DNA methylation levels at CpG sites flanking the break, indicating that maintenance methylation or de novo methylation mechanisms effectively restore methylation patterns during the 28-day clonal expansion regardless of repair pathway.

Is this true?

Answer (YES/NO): YES